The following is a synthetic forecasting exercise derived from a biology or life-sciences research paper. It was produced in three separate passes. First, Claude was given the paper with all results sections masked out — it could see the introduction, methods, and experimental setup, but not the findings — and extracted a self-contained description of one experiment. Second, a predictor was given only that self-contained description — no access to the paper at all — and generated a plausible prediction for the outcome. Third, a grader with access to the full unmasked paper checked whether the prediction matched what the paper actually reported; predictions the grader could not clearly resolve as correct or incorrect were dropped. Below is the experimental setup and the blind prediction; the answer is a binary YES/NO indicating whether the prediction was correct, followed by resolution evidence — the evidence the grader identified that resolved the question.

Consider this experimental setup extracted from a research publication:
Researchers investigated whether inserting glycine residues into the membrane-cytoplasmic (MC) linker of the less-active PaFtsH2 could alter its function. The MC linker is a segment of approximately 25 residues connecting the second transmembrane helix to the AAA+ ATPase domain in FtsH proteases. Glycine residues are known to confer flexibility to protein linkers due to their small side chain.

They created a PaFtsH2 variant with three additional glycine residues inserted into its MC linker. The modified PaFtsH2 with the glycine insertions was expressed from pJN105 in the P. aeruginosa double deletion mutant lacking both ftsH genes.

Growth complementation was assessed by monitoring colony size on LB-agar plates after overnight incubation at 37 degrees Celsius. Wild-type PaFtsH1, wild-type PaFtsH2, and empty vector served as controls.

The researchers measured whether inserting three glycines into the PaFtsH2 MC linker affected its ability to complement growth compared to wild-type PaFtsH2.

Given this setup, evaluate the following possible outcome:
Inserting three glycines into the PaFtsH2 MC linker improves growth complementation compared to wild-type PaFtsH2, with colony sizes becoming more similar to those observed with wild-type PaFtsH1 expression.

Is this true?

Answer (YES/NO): YES